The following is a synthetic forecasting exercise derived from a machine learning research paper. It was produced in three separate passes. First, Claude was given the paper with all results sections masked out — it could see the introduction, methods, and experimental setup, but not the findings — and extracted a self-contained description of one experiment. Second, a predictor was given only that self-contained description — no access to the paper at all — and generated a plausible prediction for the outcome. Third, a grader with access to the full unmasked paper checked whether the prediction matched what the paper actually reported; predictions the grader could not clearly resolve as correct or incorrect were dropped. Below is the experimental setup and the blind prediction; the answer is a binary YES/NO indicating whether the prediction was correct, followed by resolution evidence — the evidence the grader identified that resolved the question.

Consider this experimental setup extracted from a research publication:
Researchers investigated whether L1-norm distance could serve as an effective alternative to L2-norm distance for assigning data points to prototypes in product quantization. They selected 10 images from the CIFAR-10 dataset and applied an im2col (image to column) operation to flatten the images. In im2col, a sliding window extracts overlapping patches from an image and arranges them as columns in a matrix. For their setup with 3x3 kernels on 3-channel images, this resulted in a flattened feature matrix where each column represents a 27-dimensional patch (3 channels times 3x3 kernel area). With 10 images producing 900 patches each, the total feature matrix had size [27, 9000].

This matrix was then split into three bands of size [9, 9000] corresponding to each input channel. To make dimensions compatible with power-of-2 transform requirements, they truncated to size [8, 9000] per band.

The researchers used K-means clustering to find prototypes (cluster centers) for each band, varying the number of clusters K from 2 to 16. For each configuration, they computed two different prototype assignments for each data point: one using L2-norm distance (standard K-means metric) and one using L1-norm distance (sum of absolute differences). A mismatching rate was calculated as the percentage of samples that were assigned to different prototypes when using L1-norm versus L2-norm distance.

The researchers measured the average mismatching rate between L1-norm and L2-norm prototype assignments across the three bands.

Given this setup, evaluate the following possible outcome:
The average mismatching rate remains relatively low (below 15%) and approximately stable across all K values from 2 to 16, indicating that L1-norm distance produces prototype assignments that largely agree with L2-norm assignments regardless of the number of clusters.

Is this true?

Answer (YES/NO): NO